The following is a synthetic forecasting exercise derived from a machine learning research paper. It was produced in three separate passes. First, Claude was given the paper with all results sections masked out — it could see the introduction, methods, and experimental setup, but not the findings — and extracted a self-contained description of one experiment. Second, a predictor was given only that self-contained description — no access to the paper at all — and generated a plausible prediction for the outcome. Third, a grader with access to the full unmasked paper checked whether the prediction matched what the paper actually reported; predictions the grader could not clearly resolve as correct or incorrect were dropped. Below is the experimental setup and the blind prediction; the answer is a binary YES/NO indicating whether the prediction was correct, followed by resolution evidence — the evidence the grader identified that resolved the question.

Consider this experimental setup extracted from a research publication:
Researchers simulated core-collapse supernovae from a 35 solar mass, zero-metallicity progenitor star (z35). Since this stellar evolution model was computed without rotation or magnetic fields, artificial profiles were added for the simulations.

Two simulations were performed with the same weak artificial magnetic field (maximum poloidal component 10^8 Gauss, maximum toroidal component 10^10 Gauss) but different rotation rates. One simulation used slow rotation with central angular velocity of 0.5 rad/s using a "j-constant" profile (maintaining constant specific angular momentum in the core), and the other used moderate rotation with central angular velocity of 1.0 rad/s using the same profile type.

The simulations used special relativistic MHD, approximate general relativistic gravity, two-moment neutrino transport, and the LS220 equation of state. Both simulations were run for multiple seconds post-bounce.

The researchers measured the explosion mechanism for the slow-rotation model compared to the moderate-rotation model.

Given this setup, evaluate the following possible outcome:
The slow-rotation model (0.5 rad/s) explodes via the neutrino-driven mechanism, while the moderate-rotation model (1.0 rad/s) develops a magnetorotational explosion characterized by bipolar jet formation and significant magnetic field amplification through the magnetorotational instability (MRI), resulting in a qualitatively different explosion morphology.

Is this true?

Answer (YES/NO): NO